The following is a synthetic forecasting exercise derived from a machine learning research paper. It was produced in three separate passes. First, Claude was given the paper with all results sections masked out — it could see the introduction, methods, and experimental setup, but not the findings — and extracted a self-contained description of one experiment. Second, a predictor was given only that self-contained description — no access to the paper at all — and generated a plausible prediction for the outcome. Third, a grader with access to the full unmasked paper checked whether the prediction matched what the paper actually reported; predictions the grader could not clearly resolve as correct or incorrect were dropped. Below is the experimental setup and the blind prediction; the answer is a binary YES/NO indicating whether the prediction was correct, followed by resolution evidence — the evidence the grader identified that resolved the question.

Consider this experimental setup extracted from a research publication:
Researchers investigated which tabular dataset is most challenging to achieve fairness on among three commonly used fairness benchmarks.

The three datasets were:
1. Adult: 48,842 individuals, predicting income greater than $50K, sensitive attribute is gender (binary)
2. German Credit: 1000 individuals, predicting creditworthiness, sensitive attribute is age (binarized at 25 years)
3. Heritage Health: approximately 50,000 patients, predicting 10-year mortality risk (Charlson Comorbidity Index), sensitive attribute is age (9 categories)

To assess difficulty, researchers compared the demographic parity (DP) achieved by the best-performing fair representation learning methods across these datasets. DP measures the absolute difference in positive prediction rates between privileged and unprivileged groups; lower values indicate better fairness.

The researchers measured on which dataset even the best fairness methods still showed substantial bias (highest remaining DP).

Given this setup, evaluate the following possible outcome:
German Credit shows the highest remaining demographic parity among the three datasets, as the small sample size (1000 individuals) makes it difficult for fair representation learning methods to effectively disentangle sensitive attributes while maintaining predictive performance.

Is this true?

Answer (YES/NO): NO